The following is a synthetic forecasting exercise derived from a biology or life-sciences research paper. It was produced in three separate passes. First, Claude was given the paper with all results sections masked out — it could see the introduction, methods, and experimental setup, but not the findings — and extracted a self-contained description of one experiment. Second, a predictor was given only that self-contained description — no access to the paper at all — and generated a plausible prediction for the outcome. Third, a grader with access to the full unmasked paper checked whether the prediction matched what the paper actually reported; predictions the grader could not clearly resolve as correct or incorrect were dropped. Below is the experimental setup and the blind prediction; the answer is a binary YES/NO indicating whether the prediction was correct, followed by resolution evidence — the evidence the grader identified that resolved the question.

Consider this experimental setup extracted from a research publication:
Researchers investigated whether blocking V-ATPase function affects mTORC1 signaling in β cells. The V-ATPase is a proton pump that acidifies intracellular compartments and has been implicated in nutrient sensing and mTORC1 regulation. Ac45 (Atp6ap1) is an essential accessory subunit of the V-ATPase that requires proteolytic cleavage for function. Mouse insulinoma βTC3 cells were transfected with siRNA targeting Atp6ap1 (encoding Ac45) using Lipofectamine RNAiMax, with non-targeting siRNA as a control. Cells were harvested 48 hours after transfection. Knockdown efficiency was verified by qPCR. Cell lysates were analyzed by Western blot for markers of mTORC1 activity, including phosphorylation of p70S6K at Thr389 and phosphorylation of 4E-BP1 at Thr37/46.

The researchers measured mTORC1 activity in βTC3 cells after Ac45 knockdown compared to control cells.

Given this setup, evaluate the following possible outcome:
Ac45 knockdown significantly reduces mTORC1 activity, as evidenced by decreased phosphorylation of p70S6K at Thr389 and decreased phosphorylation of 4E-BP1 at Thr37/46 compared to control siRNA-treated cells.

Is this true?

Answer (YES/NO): NO